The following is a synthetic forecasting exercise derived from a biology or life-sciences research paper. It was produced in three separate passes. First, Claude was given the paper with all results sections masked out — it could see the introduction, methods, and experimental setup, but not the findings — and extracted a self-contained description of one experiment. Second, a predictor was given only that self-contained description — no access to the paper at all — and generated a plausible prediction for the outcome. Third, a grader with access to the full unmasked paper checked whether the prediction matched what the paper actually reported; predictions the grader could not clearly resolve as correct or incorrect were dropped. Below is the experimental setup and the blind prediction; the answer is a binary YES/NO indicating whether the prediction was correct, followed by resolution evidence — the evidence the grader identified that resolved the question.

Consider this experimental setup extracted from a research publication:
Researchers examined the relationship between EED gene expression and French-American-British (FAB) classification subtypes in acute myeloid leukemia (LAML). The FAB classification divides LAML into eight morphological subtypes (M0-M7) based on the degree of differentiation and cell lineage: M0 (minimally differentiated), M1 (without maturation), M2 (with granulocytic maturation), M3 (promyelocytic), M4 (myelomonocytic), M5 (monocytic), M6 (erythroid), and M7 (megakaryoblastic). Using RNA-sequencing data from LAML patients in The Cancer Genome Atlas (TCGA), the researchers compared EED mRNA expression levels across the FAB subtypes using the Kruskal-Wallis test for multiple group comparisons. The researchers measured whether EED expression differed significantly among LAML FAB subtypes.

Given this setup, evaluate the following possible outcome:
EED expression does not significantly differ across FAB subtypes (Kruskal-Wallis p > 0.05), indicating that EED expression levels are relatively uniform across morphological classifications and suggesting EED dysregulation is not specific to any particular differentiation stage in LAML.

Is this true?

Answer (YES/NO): NO